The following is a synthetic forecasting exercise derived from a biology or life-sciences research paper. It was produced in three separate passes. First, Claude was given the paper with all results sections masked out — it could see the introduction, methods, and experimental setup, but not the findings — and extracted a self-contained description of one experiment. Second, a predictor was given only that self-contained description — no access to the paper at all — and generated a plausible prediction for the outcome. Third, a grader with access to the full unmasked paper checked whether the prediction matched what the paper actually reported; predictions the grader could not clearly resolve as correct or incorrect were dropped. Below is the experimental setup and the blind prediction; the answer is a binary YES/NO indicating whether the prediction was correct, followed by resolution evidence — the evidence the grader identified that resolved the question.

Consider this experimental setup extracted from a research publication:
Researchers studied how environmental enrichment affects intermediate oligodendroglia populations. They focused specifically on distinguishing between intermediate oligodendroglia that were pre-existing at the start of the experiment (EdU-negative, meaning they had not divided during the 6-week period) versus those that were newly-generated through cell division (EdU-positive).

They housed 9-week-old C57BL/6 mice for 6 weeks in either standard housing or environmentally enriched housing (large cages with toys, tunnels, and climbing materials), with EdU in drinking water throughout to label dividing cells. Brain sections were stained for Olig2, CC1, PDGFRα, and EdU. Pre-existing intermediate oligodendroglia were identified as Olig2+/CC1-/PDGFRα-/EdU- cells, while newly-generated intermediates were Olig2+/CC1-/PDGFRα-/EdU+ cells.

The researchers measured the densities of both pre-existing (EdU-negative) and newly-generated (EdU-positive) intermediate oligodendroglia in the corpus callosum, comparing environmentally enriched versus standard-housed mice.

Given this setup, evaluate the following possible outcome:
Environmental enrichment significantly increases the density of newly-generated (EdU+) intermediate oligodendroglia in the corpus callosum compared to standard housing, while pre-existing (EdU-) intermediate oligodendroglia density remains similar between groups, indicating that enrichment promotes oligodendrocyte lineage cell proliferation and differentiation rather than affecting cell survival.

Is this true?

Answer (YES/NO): NO